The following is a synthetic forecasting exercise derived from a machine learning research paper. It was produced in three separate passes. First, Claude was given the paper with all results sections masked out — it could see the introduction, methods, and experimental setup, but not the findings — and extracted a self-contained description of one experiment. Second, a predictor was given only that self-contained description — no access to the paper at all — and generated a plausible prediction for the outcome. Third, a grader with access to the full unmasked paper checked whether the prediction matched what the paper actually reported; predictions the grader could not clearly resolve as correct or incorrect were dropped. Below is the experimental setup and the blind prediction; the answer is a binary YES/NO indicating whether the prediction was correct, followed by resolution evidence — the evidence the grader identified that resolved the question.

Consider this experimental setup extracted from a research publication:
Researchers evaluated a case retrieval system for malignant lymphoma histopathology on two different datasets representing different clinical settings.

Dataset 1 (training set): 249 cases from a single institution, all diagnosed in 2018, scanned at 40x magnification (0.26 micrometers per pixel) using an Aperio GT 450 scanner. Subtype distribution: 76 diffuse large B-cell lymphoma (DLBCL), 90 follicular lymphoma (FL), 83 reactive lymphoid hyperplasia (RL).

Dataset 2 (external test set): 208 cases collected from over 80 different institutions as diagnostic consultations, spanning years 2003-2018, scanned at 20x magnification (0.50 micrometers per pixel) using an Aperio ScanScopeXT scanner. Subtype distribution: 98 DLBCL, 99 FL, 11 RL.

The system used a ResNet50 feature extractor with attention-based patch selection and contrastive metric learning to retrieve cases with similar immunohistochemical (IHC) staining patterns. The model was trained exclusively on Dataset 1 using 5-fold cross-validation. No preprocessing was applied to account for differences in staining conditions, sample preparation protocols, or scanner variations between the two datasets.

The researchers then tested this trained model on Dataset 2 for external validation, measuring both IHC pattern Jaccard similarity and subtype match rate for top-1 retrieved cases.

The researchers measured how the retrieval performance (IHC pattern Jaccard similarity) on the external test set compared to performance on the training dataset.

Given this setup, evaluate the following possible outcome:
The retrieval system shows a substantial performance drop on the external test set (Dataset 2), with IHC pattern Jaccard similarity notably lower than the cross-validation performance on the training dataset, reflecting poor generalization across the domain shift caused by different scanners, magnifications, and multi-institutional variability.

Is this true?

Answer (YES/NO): YES